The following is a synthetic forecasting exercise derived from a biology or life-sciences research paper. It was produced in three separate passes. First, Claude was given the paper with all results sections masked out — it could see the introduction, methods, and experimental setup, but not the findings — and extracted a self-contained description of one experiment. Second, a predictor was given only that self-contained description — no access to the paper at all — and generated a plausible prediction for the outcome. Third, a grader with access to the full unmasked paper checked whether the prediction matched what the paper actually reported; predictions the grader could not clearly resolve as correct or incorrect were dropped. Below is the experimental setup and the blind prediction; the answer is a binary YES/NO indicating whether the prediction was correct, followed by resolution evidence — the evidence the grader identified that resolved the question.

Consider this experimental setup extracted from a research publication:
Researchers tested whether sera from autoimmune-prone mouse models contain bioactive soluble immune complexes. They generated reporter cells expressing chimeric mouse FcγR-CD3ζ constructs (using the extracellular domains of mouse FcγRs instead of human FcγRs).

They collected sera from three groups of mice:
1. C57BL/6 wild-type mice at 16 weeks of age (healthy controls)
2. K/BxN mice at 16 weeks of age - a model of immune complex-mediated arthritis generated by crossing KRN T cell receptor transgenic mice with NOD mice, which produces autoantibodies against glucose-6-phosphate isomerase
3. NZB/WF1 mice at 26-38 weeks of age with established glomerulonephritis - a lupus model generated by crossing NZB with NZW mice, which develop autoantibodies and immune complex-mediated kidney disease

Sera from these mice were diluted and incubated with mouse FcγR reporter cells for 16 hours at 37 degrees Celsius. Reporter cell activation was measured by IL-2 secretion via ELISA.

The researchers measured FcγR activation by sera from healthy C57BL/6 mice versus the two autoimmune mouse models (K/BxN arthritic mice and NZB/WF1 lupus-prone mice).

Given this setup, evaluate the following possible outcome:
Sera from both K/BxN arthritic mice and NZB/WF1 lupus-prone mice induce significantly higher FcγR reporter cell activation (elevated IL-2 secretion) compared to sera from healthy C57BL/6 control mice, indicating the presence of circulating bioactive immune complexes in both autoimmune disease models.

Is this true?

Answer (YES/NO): YES